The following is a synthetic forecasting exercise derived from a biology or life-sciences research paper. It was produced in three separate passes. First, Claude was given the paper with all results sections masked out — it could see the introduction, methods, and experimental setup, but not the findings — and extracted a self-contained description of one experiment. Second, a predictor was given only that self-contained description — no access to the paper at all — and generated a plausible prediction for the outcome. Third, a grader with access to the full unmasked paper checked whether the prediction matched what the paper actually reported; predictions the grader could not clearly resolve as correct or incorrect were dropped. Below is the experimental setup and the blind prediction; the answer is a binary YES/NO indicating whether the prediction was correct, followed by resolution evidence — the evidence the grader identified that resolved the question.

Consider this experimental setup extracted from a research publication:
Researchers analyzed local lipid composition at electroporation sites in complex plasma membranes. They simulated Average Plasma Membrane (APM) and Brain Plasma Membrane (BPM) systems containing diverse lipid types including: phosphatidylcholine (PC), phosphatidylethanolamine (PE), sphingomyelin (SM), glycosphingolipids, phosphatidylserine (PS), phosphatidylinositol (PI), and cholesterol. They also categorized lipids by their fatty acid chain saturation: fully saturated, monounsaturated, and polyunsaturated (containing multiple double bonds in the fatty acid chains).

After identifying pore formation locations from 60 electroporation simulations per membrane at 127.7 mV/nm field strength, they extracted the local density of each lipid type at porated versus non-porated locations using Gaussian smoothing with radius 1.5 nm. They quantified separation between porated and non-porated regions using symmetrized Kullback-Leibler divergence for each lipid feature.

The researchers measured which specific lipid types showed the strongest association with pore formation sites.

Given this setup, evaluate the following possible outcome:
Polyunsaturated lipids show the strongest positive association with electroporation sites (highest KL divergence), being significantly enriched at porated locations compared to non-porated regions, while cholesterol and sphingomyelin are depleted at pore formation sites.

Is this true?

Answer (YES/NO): NO